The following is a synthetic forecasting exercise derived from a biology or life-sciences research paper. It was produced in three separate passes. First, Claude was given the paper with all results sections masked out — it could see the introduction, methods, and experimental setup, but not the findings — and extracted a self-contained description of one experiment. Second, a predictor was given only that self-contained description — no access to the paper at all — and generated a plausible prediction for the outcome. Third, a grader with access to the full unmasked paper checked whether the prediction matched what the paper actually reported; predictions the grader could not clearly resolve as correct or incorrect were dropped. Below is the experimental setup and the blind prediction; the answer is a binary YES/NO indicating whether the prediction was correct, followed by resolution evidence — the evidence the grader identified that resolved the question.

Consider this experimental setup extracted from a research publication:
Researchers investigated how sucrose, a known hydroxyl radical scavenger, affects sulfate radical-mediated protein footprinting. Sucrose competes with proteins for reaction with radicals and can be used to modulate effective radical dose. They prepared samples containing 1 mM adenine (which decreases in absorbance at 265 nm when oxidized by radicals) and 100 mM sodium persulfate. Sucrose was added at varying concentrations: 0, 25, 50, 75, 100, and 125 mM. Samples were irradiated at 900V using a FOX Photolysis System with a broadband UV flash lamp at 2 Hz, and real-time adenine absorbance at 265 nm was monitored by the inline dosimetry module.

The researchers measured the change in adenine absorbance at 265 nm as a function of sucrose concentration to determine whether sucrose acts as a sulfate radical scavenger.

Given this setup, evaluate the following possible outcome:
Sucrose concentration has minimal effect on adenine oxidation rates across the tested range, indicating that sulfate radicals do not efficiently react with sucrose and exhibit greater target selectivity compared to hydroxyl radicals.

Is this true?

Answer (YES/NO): NO